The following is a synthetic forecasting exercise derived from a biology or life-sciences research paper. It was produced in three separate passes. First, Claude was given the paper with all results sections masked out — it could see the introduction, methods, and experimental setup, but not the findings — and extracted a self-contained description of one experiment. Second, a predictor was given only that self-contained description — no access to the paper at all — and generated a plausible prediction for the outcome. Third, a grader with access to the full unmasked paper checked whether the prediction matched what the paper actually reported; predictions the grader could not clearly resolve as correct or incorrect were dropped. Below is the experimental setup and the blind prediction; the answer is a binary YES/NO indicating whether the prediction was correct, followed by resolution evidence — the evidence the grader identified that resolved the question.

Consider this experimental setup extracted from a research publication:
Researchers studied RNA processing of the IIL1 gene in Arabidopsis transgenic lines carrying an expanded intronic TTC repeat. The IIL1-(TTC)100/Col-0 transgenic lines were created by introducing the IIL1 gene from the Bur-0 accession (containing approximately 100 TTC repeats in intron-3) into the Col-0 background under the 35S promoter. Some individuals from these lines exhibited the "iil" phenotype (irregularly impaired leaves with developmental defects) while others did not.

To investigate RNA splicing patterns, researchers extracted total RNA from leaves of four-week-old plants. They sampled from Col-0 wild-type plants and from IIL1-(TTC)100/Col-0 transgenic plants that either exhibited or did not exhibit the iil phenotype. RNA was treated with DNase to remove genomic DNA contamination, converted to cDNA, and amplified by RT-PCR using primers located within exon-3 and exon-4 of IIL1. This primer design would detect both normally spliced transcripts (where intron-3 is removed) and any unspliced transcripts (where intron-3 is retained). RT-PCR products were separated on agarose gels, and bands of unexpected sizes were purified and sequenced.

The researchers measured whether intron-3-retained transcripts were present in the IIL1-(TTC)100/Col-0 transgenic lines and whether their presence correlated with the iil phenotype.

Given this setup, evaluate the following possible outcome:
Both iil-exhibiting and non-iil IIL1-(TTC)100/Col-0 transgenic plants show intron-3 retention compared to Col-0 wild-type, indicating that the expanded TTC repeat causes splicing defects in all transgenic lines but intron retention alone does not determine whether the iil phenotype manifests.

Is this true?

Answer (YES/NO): YES